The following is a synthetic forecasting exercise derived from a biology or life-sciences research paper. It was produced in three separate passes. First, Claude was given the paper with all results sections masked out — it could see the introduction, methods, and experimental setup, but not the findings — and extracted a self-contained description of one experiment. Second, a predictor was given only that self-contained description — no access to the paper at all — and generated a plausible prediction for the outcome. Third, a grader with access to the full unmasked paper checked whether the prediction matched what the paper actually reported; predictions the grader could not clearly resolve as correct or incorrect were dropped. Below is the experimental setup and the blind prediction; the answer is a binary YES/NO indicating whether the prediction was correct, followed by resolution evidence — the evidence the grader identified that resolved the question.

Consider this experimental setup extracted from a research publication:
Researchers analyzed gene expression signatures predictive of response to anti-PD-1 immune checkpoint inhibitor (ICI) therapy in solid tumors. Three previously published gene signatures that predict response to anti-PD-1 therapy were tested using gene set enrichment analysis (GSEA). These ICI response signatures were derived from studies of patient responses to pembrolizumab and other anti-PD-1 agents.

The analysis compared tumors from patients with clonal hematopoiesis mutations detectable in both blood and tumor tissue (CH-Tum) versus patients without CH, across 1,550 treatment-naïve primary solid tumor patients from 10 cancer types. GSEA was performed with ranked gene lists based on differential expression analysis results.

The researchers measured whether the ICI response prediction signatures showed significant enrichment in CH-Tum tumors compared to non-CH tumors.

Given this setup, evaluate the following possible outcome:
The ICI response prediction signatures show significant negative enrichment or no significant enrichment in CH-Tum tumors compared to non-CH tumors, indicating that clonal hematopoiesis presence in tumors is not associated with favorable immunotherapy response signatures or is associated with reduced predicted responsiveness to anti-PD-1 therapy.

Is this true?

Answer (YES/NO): NO